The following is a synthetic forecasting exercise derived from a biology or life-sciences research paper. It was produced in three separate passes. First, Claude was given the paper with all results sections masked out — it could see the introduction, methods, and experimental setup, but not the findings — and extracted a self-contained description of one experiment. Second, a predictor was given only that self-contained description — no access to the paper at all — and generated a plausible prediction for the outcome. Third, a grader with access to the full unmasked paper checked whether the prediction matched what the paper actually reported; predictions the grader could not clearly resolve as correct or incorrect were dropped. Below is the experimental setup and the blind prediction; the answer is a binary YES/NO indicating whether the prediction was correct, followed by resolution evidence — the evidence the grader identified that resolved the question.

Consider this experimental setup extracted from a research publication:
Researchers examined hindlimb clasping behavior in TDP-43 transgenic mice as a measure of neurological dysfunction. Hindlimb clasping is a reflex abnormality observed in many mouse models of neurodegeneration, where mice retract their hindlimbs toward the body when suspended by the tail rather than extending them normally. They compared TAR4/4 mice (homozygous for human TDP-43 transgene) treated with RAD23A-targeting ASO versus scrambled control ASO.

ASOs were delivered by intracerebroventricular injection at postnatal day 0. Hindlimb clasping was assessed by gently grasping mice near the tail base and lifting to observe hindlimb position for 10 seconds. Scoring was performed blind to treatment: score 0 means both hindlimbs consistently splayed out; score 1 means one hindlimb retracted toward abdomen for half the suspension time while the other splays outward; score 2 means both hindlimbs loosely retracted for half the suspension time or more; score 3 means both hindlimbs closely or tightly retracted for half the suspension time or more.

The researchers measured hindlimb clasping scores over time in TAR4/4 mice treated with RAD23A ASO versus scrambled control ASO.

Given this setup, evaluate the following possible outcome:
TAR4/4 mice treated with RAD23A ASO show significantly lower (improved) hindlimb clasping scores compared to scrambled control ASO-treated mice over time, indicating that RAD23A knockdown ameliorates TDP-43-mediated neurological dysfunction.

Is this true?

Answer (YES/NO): YES